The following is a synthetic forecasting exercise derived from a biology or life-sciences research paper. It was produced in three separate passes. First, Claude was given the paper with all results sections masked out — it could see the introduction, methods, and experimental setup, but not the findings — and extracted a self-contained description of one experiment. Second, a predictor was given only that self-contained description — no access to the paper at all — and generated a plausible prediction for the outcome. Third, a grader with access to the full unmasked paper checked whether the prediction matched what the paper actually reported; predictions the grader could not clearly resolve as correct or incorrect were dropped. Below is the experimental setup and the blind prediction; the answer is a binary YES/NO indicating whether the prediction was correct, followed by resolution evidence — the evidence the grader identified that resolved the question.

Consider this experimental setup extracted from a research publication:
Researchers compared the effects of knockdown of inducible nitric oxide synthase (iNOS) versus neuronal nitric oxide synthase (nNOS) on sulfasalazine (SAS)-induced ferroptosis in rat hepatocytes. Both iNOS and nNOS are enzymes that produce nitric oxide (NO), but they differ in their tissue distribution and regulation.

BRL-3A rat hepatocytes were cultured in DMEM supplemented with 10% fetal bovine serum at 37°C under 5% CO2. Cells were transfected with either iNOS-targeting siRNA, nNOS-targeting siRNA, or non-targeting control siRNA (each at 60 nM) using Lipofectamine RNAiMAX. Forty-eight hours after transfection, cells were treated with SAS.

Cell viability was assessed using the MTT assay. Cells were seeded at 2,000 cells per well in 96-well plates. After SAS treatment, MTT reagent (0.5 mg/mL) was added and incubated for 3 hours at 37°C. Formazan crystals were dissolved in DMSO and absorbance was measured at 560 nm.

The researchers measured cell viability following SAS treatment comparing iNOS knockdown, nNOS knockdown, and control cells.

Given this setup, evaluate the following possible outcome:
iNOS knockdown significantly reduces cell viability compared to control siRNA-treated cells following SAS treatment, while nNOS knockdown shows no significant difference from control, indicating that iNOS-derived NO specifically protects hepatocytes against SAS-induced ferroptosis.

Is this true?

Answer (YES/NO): NO